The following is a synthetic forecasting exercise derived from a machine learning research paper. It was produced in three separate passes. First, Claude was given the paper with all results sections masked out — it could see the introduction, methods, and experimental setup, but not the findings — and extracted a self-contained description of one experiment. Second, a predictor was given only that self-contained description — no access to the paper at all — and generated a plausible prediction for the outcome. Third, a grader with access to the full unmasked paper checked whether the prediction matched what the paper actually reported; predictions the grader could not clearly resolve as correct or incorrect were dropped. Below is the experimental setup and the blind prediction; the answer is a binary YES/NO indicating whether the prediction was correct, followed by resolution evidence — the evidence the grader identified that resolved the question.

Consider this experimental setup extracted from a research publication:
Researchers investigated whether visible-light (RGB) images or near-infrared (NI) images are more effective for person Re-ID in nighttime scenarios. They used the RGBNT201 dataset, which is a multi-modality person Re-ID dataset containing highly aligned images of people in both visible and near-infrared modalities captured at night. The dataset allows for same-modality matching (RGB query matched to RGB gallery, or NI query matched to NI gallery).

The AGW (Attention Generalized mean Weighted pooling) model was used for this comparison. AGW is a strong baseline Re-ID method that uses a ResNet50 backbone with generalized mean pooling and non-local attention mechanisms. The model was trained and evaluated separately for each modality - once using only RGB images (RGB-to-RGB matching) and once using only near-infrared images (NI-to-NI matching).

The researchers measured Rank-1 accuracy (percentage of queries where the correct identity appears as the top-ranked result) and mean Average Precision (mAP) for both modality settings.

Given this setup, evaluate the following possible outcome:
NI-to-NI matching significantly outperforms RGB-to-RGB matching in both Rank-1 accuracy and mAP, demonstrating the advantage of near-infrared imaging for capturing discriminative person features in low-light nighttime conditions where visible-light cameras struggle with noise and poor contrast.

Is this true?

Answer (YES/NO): NO